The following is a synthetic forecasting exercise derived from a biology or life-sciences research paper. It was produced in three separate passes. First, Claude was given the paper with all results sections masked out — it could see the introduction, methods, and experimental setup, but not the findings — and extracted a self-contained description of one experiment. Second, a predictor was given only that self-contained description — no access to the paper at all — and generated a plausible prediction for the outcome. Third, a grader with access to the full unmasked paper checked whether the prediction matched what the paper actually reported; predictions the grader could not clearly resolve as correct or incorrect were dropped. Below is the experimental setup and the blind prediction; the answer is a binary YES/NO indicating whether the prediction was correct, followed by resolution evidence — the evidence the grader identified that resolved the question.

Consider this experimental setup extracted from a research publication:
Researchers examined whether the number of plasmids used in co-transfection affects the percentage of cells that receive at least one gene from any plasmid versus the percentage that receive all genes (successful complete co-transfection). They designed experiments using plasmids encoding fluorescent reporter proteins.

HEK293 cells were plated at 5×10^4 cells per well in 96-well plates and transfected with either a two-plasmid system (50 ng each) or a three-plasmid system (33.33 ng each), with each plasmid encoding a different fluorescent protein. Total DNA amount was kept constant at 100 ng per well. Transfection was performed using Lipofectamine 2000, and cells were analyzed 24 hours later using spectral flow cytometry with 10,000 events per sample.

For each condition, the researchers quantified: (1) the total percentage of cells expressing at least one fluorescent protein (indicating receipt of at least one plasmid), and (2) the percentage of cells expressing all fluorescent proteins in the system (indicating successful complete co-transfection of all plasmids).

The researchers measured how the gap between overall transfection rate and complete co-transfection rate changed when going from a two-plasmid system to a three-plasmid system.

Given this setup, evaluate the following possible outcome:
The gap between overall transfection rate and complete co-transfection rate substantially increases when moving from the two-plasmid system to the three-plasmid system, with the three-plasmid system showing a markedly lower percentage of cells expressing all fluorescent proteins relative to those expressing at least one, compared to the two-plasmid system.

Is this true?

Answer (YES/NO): YES